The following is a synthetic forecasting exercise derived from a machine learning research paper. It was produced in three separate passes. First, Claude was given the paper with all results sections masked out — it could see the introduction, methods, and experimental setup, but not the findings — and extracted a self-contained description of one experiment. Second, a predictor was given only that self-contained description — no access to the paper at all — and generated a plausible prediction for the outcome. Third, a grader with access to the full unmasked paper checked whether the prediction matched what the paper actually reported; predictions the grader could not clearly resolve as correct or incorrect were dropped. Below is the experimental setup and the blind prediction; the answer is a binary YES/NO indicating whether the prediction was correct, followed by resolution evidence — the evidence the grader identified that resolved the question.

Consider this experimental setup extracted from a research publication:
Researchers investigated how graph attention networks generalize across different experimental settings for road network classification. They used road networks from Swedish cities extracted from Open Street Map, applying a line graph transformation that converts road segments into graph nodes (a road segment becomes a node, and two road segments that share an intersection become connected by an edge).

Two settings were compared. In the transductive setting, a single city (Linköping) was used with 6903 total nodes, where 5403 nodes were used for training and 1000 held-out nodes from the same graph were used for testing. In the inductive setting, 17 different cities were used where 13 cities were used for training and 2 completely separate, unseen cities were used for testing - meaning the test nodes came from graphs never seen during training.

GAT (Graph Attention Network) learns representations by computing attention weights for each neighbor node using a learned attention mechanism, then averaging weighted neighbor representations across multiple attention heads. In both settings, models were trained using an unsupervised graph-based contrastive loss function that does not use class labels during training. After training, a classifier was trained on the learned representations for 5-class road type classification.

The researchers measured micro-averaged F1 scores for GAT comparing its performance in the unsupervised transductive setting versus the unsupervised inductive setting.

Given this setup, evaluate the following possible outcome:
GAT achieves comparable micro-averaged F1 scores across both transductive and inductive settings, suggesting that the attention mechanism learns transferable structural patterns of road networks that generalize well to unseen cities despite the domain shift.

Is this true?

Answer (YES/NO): NO